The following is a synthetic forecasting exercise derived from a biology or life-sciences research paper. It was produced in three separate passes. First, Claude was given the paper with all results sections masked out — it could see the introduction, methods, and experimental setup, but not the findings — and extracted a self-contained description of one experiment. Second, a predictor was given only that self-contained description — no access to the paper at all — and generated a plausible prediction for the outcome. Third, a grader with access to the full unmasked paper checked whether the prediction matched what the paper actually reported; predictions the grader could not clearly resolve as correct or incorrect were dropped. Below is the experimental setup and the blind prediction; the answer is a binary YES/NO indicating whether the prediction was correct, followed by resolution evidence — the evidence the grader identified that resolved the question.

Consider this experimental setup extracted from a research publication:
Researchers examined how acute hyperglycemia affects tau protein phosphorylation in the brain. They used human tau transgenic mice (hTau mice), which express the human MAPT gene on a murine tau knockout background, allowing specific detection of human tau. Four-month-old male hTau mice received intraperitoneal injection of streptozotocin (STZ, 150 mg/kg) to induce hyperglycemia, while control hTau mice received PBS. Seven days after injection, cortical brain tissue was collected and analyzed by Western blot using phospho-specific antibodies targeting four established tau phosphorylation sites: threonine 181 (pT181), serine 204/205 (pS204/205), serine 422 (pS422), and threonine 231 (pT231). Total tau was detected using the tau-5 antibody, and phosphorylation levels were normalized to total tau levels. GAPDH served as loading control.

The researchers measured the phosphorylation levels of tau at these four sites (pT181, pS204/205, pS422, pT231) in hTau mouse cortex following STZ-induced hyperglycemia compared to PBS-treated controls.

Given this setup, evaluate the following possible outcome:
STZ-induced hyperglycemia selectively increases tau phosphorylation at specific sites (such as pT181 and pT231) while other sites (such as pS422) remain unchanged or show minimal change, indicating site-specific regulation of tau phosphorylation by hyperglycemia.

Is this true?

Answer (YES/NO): NO